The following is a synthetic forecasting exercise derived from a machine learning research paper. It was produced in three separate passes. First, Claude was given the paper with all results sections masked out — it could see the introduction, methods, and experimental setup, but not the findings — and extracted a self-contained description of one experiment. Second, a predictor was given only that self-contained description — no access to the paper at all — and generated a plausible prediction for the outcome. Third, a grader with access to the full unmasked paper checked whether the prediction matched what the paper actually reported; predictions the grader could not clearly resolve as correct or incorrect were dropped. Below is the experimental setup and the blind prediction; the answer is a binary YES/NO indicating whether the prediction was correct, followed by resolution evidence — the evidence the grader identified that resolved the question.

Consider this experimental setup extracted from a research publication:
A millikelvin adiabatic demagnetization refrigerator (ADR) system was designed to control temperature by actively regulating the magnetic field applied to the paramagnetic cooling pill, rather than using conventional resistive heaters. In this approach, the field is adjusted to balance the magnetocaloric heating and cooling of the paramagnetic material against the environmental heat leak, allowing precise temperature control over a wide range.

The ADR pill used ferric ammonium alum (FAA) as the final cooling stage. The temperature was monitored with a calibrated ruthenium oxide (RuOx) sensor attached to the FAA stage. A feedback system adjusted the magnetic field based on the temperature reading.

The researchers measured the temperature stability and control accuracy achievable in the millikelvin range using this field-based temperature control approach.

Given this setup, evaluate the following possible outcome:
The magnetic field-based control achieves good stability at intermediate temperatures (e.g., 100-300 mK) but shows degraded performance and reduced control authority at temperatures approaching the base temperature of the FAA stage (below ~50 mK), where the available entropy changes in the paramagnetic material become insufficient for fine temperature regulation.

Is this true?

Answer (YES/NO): NO